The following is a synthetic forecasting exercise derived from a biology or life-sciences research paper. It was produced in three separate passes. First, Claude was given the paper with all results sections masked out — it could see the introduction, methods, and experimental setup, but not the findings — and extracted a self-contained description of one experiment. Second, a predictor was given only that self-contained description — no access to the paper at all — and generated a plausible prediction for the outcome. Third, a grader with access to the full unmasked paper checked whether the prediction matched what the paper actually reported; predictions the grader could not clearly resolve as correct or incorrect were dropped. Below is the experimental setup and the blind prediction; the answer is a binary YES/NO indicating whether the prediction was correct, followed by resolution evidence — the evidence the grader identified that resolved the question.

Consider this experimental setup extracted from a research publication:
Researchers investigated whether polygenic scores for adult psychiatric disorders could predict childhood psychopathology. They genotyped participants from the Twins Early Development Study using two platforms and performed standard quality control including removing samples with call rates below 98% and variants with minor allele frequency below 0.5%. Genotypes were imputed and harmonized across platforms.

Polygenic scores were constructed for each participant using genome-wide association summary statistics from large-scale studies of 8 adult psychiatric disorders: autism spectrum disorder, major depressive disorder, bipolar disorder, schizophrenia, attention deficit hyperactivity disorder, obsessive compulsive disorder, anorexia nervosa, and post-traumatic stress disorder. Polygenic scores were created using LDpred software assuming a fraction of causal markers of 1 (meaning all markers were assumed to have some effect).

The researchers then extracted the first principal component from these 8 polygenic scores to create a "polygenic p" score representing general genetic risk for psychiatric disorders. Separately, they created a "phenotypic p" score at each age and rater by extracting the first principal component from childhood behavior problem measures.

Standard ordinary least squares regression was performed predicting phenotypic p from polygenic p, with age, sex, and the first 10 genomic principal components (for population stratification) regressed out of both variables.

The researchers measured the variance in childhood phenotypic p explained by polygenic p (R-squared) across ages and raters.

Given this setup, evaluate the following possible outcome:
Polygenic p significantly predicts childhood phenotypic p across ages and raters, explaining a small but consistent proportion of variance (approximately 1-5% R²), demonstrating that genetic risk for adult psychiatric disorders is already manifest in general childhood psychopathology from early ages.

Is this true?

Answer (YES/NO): NO